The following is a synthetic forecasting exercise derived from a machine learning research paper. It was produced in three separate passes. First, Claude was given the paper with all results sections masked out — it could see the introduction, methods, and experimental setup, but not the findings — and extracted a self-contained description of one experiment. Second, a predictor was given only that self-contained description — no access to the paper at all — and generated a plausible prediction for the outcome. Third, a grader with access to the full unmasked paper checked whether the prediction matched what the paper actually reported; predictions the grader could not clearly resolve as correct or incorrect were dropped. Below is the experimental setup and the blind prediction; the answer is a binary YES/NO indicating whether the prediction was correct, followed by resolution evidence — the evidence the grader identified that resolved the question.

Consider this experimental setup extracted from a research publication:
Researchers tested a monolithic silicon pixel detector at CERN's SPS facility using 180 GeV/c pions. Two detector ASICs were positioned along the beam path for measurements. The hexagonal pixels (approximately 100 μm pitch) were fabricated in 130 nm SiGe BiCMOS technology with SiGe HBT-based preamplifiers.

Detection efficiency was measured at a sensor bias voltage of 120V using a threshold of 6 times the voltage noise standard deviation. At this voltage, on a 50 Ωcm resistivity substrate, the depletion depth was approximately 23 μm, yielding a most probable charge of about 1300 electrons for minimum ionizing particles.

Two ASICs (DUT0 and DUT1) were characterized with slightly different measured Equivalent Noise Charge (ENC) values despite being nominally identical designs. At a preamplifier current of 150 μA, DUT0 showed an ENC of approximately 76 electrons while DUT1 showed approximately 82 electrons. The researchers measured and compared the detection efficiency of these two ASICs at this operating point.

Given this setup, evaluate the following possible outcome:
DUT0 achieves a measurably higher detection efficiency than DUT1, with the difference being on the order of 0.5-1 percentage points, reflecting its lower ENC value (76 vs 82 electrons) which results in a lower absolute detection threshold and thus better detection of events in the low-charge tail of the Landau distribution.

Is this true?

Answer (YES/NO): NO